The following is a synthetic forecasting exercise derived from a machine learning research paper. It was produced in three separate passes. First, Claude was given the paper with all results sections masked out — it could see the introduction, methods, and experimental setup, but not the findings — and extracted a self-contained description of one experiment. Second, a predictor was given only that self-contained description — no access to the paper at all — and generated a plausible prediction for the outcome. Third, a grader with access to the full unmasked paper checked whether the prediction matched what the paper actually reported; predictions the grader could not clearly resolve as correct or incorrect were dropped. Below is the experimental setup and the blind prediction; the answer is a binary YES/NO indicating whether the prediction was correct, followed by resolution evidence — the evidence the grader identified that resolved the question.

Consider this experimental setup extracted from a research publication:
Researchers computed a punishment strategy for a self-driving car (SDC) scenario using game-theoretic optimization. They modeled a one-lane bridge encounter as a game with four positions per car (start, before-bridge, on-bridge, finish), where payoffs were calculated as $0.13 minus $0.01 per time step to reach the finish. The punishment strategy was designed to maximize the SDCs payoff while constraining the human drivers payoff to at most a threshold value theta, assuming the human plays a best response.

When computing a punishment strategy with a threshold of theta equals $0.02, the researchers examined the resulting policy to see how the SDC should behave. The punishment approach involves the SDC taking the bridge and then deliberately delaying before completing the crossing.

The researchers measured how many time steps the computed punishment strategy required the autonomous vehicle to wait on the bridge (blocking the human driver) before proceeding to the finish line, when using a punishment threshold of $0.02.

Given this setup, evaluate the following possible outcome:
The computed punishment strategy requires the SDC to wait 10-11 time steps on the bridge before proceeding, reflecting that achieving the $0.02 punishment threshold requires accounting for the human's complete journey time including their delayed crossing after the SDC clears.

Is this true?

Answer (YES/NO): NO